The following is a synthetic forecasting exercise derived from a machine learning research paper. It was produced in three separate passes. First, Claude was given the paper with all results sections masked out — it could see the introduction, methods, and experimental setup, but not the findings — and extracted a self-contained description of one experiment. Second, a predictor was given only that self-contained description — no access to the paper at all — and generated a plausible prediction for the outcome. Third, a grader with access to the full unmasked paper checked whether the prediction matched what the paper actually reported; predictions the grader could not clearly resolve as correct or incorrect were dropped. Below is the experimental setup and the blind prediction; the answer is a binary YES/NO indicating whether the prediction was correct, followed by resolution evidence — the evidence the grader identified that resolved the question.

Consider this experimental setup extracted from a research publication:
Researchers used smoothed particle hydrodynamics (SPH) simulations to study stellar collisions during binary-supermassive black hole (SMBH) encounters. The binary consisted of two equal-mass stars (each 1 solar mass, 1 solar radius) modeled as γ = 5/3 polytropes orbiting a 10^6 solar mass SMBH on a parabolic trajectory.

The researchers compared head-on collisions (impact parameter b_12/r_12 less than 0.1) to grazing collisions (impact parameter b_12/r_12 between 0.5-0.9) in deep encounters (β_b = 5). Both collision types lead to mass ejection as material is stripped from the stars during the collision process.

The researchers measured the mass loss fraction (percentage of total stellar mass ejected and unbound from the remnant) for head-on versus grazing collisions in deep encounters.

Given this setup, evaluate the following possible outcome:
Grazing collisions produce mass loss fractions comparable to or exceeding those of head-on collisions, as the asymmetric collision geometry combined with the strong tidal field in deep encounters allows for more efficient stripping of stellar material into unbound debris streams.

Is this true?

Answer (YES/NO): NO